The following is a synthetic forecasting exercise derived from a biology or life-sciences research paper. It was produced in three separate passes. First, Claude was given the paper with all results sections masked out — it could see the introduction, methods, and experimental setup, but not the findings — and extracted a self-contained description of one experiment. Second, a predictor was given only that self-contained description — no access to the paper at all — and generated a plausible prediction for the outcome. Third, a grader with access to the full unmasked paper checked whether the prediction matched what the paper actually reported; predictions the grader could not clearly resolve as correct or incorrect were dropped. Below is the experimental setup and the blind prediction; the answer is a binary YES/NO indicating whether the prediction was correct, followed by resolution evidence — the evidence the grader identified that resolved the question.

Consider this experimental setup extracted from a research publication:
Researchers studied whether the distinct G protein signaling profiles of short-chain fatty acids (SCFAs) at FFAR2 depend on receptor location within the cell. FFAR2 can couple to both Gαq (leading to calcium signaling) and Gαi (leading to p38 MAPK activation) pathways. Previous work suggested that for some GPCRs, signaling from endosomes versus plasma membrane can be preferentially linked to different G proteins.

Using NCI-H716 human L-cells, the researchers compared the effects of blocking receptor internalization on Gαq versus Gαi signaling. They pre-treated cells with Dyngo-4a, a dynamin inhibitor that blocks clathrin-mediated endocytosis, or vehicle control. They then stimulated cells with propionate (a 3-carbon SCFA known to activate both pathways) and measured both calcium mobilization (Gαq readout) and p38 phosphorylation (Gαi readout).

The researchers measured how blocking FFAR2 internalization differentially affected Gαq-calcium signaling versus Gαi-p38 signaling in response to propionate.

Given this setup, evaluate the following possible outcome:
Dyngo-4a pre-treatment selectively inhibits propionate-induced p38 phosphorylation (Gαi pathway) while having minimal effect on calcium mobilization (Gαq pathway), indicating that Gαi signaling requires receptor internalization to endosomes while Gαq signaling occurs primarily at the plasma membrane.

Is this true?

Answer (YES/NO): NO